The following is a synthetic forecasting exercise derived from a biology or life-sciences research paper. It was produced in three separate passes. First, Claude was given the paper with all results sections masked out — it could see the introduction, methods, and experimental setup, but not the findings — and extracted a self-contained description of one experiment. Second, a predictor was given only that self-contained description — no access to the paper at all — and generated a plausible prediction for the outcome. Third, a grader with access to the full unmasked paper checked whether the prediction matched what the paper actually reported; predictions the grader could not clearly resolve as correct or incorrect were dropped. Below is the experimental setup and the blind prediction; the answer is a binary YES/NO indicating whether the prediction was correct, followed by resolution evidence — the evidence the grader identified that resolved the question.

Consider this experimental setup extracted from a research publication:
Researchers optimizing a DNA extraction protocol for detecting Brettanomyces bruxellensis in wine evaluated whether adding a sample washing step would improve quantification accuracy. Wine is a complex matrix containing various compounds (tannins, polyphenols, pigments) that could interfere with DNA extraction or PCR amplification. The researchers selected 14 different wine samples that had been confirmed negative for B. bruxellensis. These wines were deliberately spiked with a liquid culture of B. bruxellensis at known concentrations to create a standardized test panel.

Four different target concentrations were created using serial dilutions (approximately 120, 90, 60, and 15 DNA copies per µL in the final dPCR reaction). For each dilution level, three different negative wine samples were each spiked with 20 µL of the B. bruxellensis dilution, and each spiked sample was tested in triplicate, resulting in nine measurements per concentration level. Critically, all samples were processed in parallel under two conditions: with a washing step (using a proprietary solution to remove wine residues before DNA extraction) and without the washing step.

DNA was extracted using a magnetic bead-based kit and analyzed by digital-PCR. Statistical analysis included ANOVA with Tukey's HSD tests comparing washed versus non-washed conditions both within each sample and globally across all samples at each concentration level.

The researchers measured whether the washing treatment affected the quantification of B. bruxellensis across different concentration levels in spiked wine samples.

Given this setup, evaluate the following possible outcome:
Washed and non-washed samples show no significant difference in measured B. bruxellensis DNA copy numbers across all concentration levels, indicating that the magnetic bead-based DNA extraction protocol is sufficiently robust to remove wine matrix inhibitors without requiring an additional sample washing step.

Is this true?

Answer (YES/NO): NO